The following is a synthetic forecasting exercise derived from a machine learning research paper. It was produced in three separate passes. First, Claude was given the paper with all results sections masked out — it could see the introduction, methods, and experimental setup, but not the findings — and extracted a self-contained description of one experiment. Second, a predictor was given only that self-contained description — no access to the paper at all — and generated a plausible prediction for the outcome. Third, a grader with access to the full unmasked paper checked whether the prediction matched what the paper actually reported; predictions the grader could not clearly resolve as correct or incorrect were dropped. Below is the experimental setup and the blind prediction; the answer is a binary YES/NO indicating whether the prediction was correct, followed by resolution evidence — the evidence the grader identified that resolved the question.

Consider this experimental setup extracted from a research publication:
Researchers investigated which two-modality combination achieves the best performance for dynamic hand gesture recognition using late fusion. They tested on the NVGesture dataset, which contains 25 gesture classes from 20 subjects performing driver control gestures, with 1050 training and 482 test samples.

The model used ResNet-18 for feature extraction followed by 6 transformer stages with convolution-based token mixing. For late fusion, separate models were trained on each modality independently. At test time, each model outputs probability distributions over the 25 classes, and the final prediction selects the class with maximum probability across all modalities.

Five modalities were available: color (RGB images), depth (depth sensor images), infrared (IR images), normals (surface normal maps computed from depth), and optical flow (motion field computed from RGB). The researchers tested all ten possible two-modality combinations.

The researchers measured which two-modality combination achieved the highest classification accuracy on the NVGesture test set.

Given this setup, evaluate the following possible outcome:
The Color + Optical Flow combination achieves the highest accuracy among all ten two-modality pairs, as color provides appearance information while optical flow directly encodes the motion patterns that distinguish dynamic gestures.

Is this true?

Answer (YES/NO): NO